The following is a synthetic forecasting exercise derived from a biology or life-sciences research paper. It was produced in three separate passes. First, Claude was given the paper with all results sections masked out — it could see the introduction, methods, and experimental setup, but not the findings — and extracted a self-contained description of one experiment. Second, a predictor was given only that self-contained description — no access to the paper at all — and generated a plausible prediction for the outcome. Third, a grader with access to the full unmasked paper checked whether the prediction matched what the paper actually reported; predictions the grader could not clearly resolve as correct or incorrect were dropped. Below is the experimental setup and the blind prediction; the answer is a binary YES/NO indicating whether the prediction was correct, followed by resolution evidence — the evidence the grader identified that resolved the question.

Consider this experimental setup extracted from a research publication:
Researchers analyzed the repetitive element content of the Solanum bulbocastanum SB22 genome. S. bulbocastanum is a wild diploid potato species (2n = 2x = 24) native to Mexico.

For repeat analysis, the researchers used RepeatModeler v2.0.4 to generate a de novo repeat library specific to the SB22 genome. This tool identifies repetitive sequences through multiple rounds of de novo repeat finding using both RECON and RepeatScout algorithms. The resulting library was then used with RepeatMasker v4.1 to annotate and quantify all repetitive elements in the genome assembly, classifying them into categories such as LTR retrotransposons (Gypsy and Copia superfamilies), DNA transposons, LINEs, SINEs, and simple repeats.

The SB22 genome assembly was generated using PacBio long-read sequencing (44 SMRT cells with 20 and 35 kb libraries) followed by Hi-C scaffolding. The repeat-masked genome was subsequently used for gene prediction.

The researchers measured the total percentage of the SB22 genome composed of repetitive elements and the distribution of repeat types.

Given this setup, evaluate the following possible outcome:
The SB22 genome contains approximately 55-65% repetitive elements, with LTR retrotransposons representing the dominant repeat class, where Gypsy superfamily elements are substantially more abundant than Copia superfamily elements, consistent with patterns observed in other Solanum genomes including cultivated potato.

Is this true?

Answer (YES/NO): YES